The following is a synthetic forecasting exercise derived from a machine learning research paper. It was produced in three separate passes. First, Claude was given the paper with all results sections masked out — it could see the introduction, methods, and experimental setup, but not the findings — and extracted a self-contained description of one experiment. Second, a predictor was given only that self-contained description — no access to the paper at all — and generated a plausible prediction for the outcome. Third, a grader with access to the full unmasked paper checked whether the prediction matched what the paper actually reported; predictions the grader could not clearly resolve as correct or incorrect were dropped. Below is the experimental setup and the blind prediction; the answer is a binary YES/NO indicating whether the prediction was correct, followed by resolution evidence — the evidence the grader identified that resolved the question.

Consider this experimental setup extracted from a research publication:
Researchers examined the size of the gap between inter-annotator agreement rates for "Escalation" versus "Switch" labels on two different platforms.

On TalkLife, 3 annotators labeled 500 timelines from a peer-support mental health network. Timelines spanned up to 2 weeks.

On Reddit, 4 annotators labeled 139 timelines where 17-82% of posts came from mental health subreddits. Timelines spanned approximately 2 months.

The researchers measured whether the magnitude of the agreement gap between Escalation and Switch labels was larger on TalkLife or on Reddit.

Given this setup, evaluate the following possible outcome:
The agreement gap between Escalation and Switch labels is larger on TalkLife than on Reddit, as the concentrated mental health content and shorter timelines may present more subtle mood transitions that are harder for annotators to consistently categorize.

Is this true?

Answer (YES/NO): YES